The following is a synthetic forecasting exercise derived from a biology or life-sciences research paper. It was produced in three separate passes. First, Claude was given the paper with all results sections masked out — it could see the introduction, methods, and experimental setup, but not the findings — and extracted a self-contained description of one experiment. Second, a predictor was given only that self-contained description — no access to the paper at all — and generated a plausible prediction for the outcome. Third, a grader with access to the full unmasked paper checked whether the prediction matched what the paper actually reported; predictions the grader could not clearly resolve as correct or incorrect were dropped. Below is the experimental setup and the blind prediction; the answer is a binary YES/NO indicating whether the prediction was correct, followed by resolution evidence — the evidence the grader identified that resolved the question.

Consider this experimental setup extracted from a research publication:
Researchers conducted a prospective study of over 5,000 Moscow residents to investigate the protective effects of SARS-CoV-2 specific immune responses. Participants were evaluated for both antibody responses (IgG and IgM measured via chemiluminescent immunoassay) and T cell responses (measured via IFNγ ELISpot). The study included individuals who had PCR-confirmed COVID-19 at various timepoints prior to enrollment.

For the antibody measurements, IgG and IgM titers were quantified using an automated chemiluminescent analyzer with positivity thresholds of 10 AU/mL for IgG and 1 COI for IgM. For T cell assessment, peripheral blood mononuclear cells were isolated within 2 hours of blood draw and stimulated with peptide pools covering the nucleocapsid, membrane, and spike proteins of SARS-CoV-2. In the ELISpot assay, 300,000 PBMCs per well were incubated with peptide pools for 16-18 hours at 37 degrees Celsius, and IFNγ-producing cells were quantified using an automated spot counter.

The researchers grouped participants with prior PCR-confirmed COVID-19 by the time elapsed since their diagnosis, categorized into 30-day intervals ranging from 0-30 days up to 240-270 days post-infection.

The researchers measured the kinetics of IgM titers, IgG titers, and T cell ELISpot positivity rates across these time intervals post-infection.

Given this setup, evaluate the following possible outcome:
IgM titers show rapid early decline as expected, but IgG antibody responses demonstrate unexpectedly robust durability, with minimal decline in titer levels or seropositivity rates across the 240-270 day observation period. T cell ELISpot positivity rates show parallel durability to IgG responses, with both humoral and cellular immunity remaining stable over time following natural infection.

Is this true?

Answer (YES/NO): YES